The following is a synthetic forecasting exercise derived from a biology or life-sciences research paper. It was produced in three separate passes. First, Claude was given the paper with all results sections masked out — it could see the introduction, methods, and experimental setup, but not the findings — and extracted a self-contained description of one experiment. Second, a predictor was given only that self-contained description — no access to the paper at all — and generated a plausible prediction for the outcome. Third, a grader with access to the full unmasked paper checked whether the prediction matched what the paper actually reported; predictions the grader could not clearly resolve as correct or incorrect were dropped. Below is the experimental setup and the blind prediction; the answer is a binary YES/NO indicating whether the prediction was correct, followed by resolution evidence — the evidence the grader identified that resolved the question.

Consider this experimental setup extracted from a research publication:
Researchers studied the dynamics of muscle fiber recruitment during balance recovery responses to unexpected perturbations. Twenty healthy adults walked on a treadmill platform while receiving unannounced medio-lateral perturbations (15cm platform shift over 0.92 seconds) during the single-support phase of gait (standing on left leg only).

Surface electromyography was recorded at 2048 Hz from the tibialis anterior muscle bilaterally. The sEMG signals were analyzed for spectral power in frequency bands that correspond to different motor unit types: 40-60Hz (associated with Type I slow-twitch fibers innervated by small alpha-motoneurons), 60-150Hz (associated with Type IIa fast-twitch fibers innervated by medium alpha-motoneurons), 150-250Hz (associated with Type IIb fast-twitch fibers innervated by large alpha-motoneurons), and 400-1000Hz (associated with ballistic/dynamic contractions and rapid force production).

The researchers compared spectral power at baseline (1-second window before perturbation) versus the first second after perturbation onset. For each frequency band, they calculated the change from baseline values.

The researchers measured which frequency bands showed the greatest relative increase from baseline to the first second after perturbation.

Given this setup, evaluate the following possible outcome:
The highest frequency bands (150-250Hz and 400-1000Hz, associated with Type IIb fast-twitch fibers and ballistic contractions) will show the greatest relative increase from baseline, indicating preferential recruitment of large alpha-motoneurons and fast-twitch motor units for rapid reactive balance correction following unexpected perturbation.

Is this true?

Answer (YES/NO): NO